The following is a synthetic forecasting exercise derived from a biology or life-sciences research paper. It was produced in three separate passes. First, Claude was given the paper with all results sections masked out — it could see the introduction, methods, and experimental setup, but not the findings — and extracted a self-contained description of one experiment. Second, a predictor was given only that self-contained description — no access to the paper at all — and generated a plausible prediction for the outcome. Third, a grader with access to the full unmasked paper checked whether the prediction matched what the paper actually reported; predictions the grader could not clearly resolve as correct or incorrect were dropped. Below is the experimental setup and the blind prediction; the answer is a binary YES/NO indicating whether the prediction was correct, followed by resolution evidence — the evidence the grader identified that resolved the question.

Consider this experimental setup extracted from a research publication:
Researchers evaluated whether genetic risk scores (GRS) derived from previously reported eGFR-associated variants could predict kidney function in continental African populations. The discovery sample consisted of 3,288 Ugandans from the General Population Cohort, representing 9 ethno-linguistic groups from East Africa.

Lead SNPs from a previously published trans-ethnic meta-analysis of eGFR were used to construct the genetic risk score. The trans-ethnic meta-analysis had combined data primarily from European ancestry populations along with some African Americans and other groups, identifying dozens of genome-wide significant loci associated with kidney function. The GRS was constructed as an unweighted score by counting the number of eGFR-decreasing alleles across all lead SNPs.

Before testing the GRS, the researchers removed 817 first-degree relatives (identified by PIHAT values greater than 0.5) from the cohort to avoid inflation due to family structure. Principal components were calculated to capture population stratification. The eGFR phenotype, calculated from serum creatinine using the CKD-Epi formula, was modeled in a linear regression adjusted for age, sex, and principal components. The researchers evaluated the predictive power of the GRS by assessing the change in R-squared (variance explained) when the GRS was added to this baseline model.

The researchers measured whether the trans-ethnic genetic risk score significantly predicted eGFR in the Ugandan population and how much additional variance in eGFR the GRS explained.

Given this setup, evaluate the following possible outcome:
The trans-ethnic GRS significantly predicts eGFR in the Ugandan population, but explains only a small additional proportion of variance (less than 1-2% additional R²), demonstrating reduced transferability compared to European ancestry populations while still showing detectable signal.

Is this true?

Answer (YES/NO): NO